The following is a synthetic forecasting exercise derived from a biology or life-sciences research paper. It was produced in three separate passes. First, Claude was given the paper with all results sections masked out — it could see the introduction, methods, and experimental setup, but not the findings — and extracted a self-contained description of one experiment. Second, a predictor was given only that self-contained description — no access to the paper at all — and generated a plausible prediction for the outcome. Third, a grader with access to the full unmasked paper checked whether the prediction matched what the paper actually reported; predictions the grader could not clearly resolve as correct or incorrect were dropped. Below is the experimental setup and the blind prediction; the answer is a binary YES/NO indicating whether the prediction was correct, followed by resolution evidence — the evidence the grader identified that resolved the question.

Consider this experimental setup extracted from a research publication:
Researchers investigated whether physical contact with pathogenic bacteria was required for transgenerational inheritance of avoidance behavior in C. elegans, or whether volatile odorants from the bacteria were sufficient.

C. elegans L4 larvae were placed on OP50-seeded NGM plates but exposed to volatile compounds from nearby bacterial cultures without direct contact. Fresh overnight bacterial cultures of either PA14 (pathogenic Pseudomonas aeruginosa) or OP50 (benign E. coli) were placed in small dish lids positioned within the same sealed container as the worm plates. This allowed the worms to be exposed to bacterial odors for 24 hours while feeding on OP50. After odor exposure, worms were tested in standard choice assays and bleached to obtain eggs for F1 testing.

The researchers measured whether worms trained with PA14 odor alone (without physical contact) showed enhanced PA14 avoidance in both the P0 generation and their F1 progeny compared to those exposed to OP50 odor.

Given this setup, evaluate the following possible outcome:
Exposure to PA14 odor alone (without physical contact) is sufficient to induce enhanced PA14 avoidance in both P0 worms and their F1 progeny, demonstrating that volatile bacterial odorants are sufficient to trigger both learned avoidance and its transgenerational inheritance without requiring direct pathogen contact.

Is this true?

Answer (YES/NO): NO